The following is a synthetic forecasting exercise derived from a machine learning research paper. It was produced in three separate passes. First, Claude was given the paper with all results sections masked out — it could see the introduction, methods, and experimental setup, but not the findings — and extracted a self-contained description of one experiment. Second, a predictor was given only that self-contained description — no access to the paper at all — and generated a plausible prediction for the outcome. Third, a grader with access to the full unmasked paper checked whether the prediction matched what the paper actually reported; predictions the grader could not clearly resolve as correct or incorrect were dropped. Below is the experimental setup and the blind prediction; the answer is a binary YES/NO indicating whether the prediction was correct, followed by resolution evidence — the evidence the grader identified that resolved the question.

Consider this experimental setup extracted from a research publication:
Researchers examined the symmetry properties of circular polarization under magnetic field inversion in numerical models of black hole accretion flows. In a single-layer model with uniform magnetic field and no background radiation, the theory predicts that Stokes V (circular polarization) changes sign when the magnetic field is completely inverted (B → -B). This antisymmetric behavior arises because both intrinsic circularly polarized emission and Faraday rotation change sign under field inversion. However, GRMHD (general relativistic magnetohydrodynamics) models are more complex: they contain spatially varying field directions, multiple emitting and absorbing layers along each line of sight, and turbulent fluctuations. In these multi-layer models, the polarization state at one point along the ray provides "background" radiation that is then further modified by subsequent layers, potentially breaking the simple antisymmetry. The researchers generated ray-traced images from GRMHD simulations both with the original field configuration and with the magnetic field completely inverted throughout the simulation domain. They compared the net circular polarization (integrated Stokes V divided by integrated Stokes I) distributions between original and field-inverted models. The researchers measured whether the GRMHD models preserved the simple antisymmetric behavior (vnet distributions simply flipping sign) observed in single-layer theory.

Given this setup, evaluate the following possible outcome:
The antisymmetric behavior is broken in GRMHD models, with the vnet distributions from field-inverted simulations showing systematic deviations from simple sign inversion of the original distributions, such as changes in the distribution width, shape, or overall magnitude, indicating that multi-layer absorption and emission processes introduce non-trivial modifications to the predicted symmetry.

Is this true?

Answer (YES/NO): YES